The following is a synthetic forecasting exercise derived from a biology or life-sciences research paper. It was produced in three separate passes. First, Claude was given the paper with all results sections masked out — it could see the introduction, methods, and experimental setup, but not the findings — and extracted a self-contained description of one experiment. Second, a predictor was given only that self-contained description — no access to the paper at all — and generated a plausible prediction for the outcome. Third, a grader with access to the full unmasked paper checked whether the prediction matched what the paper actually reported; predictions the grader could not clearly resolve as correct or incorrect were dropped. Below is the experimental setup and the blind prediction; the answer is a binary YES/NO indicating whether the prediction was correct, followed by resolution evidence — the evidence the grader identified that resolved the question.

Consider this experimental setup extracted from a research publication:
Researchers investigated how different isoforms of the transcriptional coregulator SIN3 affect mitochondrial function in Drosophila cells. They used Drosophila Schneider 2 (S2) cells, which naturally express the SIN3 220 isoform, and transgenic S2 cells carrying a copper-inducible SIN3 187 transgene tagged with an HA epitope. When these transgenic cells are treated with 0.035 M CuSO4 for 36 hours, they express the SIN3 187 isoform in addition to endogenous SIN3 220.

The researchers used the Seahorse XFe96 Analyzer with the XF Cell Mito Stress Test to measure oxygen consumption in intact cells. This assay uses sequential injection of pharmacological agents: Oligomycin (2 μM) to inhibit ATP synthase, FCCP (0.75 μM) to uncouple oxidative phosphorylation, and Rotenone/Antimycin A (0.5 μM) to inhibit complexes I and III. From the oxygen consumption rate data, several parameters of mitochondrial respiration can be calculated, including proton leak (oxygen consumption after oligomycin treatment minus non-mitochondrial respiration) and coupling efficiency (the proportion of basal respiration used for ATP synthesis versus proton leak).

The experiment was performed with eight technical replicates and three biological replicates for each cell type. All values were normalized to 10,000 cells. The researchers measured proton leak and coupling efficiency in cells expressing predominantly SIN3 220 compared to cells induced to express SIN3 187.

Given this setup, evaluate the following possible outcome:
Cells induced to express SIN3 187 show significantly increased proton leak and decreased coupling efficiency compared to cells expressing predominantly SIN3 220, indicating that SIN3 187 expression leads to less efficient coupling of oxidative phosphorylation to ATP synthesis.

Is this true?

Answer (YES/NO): YES